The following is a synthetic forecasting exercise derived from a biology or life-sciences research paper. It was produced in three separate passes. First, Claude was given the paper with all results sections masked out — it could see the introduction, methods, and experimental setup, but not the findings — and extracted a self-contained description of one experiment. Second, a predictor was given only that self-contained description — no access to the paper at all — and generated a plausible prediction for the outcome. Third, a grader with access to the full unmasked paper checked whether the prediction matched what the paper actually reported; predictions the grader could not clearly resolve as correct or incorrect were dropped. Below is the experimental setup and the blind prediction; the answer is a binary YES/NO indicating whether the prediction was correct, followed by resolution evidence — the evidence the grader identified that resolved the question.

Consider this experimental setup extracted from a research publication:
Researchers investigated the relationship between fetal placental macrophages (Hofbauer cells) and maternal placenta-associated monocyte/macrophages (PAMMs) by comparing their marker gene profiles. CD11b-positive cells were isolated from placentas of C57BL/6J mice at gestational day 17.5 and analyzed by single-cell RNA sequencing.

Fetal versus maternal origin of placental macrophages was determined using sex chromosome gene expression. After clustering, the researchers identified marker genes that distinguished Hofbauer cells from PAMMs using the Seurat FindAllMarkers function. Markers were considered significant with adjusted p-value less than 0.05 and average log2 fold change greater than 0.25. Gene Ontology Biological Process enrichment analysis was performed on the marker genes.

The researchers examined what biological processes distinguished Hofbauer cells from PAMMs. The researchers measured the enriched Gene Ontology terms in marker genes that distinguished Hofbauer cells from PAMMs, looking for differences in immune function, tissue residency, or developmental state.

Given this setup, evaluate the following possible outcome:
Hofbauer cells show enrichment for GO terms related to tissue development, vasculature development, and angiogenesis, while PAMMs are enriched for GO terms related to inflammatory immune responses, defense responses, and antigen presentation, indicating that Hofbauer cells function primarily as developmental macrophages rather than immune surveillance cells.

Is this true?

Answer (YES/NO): NO